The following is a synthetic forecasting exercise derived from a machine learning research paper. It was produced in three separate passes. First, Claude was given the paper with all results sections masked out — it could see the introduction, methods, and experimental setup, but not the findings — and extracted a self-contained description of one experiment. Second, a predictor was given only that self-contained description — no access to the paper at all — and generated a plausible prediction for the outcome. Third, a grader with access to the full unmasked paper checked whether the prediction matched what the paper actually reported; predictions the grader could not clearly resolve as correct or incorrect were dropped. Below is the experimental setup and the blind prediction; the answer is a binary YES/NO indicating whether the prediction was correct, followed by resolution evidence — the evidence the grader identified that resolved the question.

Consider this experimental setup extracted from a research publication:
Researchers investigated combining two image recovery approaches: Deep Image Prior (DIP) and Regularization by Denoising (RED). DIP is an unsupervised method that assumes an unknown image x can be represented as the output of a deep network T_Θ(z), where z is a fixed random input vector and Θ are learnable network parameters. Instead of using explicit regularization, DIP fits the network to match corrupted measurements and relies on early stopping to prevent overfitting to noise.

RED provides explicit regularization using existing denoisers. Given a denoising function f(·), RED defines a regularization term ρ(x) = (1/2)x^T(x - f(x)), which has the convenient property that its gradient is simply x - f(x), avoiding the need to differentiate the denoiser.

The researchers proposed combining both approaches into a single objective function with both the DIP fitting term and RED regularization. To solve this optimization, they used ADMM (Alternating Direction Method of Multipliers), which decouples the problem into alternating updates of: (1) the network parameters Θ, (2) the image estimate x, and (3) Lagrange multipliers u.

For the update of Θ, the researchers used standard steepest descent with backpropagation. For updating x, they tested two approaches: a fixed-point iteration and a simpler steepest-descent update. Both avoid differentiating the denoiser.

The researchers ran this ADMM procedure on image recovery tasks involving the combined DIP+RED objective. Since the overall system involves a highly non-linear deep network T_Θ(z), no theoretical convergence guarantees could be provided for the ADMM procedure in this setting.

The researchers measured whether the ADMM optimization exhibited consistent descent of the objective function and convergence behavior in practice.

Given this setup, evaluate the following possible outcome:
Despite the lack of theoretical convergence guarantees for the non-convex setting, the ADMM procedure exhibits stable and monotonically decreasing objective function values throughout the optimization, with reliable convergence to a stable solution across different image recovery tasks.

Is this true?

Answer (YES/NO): NO